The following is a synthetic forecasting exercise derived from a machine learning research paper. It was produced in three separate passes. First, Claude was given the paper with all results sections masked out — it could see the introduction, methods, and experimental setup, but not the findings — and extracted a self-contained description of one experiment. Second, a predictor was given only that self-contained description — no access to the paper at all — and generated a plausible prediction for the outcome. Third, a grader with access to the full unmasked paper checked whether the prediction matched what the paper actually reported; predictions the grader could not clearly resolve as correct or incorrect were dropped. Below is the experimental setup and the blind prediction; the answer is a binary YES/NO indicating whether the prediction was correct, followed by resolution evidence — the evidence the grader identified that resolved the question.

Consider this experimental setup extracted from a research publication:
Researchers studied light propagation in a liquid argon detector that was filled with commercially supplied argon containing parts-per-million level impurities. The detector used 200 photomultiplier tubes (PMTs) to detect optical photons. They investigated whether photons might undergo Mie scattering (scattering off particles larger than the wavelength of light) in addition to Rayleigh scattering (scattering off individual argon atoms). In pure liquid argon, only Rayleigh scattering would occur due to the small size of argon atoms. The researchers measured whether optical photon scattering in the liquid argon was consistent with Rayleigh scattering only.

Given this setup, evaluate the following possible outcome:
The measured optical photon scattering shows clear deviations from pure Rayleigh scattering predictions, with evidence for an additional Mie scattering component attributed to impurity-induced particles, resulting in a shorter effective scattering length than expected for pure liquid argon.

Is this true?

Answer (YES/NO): YES